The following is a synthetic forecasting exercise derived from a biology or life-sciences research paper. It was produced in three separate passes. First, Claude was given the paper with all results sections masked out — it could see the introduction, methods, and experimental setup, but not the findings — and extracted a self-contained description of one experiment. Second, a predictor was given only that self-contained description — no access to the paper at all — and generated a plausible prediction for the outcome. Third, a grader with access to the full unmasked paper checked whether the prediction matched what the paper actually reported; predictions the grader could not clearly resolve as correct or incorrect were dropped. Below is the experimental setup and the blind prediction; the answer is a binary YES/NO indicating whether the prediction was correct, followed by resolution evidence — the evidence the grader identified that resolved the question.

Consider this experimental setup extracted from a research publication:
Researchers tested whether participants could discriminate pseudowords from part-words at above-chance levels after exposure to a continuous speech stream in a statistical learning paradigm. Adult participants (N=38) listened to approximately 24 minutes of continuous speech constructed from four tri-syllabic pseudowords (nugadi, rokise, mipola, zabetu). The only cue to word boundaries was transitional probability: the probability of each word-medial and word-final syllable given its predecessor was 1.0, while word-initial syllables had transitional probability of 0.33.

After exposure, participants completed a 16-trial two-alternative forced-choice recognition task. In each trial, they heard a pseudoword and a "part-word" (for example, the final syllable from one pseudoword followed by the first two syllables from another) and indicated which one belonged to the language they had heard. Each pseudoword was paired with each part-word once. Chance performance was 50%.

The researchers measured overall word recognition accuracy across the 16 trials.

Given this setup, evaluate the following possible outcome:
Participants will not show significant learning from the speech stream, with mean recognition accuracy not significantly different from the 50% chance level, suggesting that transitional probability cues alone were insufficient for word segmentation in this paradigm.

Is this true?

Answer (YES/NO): NO